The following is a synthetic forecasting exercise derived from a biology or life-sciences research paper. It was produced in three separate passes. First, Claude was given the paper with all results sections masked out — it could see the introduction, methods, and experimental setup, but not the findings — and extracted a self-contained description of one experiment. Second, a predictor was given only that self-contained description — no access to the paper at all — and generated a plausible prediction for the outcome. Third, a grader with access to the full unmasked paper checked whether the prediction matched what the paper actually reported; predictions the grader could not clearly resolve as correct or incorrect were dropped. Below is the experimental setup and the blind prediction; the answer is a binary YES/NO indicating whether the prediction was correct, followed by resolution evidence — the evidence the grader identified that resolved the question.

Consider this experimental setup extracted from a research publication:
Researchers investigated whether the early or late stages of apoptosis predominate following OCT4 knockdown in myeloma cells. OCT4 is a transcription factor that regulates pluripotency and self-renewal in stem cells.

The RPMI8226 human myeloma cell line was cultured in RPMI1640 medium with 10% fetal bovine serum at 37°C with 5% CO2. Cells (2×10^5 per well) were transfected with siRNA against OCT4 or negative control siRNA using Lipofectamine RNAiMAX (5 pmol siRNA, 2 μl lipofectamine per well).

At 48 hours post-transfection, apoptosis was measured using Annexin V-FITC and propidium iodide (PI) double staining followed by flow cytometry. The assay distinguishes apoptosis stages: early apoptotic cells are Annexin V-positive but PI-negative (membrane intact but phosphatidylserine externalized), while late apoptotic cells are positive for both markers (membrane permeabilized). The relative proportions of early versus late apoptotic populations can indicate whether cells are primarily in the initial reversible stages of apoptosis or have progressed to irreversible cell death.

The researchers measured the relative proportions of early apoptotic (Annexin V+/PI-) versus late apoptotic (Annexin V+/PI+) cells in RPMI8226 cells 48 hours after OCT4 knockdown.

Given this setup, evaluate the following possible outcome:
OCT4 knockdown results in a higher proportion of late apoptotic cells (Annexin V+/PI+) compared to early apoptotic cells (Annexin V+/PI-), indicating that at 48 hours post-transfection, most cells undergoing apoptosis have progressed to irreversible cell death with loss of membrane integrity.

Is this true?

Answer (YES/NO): YES